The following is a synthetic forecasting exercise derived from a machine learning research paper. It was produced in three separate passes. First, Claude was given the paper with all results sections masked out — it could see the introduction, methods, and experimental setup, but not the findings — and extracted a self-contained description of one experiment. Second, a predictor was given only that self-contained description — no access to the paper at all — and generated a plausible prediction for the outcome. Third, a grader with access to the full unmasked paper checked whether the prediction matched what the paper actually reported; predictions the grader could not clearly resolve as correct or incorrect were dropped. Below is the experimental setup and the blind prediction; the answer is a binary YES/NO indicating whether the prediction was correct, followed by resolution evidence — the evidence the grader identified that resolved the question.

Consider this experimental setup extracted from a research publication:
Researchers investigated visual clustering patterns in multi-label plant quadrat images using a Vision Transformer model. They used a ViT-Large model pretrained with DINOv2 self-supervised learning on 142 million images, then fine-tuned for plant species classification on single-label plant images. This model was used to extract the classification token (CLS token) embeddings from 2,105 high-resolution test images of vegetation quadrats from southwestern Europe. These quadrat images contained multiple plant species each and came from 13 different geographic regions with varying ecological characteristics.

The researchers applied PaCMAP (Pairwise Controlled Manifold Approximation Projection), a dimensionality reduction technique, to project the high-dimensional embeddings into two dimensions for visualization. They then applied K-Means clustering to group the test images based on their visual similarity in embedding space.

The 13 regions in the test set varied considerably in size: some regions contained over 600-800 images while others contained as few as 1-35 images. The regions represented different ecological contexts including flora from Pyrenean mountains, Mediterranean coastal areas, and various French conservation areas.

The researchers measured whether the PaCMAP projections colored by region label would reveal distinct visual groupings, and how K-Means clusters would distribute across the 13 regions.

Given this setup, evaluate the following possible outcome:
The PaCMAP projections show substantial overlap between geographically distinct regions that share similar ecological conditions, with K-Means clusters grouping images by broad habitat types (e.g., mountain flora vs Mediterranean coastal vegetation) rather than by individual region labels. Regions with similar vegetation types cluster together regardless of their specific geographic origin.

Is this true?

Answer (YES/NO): NO